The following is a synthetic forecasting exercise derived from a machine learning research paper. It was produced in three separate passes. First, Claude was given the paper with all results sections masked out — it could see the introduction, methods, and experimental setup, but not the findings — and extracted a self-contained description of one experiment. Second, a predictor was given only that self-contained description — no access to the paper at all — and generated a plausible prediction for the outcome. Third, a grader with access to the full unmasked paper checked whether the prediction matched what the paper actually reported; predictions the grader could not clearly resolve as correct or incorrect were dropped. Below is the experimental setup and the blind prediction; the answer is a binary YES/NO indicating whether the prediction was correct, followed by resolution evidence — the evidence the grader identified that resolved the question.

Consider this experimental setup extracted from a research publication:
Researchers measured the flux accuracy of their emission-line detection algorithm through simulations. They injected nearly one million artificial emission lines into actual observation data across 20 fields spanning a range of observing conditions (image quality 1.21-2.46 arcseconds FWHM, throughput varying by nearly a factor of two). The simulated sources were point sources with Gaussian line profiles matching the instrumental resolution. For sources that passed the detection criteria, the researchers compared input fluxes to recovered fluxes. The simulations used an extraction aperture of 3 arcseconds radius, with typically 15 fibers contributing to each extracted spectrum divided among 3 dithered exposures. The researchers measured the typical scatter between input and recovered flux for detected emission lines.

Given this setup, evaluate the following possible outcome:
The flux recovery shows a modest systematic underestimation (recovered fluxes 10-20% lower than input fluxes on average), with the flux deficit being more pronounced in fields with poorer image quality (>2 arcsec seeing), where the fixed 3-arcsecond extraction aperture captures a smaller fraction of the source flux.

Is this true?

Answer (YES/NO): NO